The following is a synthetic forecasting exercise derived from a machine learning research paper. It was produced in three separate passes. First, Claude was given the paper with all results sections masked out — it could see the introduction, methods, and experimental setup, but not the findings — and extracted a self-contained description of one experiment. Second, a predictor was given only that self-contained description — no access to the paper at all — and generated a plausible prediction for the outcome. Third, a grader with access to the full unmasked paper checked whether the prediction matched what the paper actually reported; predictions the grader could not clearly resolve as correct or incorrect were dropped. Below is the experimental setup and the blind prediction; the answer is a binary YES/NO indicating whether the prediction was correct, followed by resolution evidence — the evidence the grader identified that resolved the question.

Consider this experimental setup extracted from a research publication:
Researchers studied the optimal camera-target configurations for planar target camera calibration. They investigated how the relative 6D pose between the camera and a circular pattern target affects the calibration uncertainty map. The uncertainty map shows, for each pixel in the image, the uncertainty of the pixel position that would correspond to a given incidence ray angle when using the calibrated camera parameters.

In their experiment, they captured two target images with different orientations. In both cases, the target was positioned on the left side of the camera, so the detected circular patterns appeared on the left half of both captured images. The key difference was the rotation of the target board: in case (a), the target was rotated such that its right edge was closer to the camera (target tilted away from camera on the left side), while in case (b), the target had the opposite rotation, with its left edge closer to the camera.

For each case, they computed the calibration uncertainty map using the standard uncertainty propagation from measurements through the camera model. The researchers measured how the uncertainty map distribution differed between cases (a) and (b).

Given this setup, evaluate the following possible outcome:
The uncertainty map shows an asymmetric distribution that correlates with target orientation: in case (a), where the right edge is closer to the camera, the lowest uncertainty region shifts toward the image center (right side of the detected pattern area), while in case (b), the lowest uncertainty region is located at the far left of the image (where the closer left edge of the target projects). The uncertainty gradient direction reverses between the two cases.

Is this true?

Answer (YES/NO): NO